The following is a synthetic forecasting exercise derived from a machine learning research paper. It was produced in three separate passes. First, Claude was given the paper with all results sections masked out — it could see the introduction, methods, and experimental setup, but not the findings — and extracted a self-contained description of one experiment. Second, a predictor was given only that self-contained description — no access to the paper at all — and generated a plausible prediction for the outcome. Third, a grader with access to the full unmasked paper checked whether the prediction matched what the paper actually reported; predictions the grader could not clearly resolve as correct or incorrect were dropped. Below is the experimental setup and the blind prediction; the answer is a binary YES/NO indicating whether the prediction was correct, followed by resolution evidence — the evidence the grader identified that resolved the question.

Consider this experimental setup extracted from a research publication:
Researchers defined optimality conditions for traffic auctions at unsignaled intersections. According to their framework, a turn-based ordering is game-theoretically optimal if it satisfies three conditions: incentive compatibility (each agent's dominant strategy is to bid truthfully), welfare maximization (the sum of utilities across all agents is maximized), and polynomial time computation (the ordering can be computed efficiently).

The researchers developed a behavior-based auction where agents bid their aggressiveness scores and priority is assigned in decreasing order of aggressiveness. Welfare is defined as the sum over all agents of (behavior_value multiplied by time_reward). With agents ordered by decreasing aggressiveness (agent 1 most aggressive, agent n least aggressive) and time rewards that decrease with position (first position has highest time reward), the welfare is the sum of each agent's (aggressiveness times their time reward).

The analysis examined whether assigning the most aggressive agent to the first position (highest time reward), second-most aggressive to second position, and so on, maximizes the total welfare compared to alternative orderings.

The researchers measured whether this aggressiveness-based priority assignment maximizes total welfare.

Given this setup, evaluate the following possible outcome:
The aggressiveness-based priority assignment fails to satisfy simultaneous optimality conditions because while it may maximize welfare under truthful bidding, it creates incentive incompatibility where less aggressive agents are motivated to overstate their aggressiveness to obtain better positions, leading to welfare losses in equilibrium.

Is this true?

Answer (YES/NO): NO